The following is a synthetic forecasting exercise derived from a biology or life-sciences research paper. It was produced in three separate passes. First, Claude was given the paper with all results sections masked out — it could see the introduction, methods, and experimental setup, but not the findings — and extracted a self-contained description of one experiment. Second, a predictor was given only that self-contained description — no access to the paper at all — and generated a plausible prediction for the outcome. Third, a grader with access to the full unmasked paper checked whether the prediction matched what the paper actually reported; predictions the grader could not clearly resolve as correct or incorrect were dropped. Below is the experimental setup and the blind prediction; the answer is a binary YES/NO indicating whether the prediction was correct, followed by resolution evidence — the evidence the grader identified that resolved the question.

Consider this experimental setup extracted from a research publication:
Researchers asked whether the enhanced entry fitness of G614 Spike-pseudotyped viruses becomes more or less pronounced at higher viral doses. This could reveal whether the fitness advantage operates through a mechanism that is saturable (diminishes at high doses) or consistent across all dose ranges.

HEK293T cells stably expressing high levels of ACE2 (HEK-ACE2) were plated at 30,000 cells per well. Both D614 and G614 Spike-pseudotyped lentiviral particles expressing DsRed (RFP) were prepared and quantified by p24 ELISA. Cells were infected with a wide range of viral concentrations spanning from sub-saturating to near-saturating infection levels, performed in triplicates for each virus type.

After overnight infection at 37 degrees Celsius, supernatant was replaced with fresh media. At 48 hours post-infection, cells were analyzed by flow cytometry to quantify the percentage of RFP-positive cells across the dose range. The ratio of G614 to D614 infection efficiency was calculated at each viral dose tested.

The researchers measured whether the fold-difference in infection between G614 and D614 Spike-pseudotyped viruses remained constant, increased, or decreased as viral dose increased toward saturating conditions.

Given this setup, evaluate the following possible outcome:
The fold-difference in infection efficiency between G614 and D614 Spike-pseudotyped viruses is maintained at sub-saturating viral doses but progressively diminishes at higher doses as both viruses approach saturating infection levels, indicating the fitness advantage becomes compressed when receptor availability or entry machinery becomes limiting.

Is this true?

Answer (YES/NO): YES